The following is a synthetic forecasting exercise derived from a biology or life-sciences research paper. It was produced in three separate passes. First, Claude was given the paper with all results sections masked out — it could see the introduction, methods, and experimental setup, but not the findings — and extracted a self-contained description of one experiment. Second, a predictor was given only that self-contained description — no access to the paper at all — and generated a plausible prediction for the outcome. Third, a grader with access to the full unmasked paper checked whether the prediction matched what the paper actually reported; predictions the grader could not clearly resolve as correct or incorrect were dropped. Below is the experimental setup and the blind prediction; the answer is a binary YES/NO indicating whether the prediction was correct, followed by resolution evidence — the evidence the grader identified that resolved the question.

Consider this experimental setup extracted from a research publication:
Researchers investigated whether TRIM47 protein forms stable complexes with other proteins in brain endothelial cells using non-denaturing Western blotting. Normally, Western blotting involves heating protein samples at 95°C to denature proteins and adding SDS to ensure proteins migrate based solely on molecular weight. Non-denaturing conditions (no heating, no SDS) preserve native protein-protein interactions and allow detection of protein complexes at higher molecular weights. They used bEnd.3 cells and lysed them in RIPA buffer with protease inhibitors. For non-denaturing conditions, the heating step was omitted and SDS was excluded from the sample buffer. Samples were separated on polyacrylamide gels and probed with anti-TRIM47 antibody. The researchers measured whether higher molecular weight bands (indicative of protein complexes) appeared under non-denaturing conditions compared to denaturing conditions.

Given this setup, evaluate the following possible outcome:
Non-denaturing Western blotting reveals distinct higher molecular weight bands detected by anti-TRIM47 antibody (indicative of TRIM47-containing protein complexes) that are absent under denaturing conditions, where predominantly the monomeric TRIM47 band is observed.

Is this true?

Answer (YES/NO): NO